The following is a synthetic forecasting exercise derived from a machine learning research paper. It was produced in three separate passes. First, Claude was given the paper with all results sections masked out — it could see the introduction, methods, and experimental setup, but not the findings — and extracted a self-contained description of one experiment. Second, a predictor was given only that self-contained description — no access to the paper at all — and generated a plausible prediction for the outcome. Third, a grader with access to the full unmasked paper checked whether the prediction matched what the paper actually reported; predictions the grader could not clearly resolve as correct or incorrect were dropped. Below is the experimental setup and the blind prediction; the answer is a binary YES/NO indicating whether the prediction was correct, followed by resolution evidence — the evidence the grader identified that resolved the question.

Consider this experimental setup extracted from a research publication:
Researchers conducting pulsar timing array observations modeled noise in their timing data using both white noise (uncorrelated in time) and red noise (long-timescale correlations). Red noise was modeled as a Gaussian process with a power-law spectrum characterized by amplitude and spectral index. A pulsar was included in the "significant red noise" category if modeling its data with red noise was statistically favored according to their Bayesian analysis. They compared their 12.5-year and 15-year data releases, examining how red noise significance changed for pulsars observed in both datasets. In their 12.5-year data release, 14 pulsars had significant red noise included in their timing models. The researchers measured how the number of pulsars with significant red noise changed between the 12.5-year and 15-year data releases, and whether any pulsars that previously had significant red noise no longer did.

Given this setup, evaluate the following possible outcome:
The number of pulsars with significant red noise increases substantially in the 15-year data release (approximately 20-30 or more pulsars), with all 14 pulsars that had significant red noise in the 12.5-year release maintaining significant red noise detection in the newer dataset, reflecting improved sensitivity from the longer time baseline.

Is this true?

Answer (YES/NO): NO